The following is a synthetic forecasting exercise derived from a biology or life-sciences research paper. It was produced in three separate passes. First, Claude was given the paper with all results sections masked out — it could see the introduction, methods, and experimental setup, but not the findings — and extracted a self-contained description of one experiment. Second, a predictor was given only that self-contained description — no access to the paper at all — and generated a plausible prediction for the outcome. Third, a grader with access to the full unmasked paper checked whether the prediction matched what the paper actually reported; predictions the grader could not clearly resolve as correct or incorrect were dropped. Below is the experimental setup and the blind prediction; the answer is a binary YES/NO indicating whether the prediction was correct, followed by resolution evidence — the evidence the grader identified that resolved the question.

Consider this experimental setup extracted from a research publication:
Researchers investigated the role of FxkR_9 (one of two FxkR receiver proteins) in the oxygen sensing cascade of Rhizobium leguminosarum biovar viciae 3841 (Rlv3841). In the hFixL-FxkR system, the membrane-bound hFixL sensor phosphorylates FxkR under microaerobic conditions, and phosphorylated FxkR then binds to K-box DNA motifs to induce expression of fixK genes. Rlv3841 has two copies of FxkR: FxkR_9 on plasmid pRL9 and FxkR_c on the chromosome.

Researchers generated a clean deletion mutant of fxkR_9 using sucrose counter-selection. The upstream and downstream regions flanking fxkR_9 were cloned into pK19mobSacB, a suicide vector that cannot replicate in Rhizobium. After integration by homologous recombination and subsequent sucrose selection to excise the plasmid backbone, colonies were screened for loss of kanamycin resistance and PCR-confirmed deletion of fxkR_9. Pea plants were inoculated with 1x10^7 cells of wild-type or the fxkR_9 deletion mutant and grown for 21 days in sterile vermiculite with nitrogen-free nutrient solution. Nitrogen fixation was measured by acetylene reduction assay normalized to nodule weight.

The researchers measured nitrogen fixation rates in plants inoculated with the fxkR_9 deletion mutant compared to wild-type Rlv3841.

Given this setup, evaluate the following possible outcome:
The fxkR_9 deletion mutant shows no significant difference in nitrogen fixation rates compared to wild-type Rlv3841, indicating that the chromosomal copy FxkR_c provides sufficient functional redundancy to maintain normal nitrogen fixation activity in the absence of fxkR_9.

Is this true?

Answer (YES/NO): YES